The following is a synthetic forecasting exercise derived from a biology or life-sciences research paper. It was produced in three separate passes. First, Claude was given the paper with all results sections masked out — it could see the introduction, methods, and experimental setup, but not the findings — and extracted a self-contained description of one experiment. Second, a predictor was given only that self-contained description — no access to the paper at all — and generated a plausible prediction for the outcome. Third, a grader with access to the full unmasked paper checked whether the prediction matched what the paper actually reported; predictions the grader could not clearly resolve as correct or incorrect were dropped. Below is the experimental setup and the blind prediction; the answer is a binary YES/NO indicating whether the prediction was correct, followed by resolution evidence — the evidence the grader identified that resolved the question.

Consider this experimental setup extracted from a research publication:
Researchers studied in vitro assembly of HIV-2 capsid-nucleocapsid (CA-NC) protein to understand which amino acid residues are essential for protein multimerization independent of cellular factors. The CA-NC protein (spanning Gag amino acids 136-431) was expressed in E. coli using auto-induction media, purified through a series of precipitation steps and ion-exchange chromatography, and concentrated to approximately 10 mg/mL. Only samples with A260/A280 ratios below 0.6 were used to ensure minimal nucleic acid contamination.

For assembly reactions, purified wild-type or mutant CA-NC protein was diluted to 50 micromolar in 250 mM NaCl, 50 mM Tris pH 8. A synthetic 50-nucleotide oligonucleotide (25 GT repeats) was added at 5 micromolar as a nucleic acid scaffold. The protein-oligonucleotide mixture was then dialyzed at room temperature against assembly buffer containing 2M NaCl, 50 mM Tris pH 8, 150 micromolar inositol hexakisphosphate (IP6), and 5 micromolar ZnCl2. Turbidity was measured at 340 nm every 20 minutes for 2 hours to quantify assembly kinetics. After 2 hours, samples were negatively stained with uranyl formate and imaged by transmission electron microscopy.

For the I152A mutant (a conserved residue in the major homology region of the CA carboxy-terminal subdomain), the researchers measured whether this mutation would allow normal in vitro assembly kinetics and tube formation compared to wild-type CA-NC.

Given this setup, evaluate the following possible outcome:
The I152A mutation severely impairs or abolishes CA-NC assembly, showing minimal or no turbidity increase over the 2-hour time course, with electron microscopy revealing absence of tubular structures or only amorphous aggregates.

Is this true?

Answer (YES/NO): NO